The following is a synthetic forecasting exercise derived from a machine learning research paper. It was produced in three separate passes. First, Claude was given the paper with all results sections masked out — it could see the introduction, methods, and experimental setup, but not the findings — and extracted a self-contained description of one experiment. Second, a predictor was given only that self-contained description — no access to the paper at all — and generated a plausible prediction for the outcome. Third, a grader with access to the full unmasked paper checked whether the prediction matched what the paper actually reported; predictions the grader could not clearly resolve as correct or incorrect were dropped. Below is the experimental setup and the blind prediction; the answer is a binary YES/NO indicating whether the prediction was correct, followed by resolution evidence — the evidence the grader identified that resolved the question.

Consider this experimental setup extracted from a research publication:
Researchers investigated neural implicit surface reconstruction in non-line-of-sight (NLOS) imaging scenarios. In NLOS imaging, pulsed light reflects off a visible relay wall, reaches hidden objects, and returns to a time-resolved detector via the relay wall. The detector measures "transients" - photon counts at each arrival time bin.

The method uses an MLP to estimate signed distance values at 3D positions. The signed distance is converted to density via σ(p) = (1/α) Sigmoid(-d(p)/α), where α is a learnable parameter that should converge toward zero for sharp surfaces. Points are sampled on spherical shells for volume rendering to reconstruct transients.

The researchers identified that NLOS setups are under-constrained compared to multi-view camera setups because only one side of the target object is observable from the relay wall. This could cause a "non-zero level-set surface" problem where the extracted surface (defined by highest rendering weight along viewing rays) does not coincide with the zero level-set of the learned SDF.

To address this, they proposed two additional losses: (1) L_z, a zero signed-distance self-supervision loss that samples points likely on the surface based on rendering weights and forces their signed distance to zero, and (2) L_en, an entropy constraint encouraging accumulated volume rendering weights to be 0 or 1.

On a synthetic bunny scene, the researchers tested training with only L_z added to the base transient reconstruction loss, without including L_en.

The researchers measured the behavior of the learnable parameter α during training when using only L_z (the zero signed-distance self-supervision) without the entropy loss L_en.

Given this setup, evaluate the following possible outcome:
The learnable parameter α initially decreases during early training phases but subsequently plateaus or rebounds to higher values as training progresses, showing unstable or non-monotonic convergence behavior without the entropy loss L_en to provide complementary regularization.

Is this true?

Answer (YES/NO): NO